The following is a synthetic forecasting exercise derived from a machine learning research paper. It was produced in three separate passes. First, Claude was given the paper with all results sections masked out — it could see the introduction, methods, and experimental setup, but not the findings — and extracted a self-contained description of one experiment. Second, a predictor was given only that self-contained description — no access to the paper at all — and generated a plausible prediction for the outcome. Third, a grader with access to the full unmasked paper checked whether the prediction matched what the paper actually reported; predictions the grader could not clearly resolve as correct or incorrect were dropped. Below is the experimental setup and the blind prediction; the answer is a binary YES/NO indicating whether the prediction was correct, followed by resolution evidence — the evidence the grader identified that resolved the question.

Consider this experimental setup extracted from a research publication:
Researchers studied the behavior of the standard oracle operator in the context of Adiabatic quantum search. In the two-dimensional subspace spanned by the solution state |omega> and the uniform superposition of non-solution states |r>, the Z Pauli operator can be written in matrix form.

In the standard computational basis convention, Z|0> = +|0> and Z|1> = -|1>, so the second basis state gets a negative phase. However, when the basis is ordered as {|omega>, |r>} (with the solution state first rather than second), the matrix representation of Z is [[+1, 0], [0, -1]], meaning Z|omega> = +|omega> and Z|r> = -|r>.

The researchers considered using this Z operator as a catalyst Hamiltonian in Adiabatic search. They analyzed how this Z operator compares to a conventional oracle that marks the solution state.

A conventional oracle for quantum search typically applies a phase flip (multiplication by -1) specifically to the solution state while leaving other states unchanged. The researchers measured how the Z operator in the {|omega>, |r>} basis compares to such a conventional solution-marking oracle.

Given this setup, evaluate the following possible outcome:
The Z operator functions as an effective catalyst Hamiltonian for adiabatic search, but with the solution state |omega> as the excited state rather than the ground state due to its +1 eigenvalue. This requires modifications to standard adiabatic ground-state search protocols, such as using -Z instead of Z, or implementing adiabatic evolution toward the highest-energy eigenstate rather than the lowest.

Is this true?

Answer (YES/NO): NO